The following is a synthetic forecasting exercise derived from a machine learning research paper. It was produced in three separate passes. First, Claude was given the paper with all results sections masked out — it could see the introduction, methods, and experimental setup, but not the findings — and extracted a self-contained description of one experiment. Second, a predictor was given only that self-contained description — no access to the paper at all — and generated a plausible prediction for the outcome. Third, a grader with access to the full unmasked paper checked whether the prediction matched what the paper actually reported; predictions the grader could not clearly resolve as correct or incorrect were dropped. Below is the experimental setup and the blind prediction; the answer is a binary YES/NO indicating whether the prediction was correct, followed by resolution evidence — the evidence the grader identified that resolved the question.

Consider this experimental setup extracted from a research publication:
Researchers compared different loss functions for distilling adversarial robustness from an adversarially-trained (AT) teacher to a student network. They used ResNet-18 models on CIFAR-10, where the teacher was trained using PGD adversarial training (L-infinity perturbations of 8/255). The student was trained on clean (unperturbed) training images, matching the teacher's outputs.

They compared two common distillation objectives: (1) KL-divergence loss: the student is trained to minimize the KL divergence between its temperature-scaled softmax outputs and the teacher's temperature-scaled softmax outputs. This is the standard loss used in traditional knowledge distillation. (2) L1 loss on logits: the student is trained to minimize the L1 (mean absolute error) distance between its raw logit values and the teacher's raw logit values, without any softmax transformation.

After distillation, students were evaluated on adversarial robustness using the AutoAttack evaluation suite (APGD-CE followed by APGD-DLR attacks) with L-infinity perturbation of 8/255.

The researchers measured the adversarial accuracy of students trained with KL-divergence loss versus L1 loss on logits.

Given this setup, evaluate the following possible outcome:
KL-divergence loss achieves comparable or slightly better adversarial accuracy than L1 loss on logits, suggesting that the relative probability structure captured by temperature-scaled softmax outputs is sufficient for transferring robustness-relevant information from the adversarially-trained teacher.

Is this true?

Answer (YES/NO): NO